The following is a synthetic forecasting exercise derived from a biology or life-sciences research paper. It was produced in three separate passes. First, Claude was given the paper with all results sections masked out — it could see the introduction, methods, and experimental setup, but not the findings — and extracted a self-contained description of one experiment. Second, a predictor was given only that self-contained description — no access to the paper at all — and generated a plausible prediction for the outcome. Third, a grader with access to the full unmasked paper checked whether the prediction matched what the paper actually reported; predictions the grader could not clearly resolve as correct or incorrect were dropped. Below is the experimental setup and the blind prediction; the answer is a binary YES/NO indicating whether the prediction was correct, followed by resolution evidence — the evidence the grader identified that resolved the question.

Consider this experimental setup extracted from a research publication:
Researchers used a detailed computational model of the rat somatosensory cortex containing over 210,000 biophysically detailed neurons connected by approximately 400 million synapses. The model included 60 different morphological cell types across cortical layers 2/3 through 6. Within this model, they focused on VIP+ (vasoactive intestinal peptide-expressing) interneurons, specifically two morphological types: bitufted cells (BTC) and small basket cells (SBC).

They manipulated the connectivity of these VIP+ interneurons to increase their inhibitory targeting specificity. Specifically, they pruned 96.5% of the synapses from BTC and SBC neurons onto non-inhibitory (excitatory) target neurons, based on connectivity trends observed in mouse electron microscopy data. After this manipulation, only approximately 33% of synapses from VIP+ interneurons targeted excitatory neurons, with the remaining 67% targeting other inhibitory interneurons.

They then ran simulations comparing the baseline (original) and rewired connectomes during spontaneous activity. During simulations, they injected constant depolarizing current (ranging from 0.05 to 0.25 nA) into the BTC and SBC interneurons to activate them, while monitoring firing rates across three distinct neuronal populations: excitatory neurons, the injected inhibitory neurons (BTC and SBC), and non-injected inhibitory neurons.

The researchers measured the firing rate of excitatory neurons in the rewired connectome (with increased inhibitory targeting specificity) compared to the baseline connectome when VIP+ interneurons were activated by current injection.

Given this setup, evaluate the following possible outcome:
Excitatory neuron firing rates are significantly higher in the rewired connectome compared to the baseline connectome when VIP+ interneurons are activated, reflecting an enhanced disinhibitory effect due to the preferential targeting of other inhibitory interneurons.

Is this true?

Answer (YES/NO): NO